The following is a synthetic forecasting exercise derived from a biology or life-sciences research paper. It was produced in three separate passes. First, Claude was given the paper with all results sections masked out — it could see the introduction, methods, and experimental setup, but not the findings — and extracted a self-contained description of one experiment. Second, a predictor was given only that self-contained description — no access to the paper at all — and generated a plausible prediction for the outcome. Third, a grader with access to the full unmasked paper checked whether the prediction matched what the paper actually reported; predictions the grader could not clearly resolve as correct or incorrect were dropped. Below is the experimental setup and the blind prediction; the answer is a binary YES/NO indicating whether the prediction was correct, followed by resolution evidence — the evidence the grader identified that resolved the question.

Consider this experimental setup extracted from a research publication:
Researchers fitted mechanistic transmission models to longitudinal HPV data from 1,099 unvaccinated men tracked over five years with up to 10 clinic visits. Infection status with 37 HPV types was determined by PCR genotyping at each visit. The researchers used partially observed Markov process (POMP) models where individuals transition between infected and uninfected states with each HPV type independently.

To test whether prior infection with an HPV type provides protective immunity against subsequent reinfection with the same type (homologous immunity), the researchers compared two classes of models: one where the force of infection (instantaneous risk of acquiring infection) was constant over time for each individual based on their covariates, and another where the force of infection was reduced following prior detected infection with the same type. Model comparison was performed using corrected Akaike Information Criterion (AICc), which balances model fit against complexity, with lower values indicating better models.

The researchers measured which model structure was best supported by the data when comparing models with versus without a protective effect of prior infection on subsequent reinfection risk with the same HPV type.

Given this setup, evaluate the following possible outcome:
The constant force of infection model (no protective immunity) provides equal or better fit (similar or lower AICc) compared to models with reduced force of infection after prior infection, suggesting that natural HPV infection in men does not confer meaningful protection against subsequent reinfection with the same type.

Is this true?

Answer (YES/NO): YES